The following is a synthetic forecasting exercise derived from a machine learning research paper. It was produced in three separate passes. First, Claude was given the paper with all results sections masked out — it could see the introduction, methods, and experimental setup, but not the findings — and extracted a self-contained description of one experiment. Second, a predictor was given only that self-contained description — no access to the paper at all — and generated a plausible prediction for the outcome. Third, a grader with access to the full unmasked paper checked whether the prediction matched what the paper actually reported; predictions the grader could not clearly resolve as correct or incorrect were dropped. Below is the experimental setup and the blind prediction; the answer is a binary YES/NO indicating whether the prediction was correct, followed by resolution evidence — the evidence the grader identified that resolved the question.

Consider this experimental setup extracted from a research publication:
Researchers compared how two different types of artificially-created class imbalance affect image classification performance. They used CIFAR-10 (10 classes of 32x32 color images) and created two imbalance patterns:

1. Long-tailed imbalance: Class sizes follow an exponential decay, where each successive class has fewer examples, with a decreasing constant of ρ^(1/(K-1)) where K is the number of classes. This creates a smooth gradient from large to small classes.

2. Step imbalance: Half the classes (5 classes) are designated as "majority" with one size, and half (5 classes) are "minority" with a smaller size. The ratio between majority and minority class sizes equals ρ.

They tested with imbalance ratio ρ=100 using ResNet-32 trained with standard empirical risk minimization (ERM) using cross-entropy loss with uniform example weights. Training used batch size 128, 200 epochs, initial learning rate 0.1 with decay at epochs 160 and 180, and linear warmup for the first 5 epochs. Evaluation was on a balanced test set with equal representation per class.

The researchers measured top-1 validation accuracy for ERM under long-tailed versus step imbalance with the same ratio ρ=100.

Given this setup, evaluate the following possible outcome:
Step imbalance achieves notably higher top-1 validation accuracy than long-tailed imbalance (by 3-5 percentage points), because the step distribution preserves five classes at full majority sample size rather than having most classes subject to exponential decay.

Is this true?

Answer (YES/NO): NO